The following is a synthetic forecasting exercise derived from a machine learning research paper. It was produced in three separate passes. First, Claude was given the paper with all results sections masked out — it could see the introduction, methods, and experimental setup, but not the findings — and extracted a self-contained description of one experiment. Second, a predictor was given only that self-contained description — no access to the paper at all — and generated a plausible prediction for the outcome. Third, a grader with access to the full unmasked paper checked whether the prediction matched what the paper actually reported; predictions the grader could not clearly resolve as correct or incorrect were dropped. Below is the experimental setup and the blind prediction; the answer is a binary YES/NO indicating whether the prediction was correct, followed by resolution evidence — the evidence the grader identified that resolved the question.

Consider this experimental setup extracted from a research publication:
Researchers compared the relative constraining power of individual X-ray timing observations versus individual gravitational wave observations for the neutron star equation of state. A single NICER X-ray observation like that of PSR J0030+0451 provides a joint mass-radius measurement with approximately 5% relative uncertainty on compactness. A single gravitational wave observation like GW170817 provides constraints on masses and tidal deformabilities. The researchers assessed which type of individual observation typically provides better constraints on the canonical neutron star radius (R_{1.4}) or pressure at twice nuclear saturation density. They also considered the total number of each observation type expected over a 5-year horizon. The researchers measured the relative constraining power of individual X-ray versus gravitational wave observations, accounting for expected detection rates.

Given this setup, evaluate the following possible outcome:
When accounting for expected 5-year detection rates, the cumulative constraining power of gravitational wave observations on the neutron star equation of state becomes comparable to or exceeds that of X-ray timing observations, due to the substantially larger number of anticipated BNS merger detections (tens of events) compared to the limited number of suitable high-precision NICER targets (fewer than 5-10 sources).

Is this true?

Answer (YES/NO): YES